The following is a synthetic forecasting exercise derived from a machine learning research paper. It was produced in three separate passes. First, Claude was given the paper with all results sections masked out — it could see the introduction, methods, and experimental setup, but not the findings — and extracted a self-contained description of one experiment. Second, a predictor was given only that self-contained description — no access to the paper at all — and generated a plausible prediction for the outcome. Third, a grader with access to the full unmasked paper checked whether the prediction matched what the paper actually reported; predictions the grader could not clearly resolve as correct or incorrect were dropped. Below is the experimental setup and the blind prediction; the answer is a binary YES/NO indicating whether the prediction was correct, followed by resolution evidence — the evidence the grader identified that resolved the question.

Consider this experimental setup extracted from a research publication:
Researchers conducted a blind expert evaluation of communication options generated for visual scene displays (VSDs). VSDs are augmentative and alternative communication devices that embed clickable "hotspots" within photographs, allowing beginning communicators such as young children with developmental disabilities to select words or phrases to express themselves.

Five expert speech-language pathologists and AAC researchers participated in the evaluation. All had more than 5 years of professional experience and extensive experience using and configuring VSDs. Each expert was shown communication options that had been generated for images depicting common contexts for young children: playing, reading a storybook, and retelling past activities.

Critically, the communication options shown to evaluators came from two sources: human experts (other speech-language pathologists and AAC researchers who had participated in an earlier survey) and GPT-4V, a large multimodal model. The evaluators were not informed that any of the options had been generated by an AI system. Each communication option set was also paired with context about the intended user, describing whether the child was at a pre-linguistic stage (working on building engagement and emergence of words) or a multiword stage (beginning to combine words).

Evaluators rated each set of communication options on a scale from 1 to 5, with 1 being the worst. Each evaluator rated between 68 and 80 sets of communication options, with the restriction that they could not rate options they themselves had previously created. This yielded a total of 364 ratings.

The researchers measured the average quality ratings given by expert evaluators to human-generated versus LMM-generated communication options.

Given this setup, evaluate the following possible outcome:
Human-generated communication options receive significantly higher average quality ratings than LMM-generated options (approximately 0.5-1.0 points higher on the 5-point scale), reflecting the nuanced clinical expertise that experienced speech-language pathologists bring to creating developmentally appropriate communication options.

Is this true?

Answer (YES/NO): NO